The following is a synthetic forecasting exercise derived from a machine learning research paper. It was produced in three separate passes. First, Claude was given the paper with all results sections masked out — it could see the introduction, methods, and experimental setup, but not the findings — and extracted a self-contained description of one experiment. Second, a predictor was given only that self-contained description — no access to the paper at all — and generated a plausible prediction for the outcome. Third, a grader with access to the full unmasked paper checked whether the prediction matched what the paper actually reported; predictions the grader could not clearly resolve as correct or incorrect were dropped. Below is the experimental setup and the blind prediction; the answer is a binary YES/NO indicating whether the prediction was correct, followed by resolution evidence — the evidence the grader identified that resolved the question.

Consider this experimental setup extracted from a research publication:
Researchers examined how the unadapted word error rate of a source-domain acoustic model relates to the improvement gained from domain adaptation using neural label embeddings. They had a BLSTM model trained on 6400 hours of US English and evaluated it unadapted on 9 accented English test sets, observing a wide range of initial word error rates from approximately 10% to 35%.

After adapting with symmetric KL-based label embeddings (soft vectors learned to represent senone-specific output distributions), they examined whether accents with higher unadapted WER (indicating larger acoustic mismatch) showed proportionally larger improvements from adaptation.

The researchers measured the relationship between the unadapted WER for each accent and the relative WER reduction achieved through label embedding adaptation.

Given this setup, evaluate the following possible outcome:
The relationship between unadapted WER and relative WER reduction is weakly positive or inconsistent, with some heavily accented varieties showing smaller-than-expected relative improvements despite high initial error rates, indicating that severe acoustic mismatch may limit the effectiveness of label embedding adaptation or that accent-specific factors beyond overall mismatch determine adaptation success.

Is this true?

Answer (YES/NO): YES